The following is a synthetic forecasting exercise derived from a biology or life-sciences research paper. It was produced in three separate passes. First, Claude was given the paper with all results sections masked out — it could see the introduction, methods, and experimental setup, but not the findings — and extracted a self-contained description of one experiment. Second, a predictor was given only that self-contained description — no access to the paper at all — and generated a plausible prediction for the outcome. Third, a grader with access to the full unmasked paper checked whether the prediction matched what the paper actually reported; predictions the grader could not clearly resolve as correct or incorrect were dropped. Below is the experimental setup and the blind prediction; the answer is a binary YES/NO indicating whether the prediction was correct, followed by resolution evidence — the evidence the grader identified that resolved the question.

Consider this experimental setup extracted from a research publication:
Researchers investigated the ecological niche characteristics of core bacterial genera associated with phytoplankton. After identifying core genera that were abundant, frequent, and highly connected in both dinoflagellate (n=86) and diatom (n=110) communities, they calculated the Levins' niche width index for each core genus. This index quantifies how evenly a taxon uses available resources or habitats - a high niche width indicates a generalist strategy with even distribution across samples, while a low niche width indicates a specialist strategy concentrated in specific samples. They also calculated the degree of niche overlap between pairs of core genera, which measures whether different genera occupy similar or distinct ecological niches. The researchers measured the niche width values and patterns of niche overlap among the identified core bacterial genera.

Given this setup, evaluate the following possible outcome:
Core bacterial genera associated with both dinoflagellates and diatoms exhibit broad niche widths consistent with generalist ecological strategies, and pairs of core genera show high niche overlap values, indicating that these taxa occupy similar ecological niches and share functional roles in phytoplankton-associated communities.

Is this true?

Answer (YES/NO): YES